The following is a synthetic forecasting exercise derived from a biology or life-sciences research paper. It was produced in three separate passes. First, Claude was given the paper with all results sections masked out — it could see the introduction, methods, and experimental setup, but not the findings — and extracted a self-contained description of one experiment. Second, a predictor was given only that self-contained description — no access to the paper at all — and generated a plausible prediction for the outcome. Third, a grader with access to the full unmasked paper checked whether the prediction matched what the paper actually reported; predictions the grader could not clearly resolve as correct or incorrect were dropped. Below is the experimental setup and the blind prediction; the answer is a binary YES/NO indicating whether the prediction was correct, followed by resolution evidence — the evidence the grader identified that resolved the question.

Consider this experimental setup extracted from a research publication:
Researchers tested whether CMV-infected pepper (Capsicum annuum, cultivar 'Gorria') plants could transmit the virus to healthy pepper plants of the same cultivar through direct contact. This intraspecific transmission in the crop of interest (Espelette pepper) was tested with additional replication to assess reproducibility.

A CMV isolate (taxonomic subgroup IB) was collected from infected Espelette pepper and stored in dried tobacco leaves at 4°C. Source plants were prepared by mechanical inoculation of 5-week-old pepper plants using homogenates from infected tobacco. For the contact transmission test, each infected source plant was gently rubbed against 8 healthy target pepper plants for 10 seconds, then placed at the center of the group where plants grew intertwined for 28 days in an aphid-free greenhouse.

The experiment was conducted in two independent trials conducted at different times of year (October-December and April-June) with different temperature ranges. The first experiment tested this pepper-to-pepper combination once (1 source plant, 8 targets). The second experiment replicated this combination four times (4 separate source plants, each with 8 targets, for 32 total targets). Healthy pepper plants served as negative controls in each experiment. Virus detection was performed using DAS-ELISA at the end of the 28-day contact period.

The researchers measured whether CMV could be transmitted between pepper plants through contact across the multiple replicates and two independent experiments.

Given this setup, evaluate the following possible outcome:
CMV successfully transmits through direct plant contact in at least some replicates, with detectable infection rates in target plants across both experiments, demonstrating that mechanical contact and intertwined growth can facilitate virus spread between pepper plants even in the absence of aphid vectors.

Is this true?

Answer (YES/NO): NO